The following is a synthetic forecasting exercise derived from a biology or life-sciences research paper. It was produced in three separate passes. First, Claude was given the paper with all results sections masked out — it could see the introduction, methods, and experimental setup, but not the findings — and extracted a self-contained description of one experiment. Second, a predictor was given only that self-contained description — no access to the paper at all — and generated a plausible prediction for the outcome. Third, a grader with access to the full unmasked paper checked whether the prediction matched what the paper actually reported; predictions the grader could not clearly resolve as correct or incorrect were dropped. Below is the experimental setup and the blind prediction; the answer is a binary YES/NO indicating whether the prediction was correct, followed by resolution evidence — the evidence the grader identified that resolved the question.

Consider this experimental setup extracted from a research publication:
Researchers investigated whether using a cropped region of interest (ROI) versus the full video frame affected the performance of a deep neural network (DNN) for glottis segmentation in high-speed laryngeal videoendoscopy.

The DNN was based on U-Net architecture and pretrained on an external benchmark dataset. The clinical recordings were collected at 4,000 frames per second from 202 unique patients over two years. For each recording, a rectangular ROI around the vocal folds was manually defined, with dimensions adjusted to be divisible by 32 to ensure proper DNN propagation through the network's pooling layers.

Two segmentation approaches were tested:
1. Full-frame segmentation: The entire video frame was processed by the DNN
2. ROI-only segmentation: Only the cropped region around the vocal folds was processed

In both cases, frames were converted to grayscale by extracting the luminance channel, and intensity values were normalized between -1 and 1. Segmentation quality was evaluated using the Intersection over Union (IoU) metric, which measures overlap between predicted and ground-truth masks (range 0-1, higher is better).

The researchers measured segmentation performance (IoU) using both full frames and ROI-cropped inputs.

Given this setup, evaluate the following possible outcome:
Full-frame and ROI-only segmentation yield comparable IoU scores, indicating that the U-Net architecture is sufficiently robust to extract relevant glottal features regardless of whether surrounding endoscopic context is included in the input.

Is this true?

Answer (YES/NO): NO